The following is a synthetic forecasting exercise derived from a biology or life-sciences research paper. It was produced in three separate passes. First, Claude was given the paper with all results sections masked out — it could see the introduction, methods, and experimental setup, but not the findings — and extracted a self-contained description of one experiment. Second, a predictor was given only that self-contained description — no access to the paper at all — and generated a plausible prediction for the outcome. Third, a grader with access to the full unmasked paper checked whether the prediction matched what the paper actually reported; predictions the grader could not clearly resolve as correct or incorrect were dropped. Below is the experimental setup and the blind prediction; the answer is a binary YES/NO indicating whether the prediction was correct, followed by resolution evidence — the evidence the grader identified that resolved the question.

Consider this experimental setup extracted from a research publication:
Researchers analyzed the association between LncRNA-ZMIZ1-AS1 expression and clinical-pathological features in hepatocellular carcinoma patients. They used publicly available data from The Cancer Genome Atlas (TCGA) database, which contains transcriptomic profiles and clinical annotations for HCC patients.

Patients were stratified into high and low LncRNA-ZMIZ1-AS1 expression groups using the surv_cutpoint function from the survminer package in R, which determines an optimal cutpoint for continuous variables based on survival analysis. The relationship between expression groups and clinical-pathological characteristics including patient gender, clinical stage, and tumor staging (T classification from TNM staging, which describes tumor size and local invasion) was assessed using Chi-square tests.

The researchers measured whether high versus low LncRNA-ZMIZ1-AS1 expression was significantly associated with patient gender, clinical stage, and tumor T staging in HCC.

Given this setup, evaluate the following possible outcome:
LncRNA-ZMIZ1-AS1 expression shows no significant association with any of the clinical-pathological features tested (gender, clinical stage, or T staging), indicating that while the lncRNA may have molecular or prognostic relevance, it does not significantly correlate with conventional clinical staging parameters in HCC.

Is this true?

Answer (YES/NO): NO